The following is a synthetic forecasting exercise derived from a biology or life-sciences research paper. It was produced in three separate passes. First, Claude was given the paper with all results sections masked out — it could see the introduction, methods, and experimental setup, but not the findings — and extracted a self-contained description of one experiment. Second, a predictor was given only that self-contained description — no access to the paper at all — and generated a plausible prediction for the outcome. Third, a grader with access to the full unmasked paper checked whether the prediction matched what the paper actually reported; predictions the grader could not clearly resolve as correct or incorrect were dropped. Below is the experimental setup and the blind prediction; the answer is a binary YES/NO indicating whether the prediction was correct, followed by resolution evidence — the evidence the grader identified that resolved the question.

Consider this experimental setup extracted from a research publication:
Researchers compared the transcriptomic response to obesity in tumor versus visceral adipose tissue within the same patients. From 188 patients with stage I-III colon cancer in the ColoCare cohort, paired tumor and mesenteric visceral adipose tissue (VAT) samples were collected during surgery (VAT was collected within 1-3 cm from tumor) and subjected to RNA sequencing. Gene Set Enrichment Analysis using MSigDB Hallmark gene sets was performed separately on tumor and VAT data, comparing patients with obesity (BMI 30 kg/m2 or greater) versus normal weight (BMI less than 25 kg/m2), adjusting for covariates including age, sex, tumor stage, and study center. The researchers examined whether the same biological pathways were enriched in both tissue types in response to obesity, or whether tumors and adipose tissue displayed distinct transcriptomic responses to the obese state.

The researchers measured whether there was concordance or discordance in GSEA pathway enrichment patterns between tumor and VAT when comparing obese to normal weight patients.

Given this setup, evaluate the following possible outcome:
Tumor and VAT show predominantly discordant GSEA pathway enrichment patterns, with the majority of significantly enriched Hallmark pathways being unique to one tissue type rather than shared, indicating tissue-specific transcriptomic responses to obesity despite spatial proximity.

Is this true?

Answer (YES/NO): NO